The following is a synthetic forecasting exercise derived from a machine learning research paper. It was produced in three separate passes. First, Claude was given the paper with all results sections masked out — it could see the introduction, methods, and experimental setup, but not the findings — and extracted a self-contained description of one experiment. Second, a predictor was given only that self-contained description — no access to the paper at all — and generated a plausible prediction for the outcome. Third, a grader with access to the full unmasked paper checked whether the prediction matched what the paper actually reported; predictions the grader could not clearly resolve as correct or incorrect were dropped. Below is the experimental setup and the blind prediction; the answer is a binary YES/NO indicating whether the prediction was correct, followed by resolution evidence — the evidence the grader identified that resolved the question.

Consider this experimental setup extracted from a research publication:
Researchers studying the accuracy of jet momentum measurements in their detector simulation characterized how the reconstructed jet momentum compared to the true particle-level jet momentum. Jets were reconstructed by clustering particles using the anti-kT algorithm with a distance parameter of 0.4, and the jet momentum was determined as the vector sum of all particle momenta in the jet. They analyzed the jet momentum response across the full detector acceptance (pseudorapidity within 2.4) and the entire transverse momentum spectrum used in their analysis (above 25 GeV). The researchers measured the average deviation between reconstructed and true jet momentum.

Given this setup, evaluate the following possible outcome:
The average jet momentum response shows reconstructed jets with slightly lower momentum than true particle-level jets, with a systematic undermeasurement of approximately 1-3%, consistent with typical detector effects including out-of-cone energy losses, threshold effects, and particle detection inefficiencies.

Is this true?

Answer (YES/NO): NO